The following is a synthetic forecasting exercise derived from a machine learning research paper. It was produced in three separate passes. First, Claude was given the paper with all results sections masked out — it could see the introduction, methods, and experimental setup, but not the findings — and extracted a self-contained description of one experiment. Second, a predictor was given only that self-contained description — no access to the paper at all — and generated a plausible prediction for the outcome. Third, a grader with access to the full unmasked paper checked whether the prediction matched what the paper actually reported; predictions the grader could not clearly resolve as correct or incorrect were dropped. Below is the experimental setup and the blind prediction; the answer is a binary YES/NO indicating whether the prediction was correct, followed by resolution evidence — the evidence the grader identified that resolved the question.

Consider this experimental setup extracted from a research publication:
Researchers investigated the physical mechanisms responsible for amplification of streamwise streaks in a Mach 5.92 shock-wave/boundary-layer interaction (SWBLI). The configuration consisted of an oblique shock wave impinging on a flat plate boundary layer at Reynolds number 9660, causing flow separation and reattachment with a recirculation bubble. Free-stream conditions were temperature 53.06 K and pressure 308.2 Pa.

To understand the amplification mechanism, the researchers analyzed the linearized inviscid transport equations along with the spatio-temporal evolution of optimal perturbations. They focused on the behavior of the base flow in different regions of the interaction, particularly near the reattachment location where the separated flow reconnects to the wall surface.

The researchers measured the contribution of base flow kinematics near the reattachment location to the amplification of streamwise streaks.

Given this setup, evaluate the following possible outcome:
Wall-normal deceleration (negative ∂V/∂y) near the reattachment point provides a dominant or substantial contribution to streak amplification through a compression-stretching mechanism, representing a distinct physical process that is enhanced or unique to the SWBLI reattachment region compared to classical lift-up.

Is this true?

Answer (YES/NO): NO